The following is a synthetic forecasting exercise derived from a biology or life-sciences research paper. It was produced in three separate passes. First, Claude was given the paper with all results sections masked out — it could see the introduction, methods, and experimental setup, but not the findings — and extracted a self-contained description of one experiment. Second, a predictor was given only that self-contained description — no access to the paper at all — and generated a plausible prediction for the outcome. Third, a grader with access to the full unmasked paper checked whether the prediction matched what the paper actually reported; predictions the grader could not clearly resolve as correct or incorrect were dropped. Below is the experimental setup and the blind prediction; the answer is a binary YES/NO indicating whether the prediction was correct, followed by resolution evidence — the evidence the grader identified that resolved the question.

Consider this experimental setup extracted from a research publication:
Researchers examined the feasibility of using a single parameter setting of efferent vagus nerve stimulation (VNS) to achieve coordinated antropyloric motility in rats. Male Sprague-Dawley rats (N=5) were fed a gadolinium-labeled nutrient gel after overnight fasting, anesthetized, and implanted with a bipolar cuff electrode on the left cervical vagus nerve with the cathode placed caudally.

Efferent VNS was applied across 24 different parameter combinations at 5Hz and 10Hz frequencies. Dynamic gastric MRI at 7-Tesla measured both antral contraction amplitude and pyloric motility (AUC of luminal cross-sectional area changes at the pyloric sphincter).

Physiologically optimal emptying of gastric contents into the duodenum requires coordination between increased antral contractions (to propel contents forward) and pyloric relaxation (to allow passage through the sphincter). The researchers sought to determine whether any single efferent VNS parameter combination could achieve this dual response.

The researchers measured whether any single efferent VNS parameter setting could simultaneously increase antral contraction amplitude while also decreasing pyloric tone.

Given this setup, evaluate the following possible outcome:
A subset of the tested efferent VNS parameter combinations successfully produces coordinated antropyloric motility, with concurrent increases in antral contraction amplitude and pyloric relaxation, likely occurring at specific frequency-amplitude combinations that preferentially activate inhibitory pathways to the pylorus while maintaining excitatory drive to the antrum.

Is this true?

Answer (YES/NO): NO